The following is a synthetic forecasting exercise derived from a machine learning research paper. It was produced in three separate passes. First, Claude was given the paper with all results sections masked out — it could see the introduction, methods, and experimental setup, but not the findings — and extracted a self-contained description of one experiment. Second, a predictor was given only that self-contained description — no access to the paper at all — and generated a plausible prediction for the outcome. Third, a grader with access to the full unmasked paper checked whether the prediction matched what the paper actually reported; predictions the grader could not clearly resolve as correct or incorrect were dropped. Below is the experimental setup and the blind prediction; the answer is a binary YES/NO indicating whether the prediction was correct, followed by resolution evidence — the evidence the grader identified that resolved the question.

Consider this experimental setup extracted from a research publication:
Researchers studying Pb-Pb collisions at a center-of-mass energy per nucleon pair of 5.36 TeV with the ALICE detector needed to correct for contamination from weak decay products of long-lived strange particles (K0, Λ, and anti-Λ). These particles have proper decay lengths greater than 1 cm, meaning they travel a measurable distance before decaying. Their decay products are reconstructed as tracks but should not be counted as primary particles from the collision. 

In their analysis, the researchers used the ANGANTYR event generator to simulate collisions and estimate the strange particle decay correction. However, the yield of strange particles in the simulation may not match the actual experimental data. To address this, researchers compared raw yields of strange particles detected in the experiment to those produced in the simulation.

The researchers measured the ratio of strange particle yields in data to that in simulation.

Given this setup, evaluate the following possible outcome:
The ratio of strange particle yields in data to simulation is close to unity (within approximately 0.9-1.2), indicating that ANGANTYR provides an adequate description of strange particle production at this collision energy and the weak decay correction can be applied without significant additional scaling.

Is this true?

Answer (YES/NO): NO